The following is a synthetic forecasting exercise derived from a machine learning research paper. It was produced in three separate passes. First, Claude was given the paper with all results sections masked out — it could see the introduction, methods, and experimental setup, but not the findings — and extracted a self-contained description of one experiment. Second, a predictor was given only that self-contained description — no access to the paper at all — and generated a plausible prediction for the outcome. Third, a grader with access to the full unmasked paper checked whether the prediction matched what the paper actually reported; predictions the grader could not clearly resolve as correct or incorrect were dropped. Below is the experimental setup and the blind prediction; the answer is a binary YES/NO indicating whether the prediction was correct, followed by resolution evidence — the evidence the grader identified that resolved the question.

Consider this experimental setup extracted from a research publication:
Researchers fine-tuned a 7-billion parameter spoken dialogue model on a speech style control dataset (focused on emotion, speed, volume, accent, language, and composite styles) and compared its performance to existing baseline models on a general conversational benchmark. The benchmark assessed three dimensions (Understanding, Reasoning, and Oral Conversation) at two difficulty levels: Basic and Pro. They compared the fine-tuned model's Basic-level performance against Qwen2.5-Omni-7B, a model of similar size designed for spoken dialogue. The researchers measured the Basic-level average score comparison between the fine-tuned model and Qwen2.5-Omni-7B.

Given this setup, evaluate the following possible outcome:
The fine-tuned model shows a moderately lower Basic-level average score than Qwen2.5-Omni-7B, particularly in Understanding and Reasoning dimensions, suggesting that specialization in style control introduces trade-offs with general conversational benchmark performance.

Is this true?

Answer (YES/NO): NO